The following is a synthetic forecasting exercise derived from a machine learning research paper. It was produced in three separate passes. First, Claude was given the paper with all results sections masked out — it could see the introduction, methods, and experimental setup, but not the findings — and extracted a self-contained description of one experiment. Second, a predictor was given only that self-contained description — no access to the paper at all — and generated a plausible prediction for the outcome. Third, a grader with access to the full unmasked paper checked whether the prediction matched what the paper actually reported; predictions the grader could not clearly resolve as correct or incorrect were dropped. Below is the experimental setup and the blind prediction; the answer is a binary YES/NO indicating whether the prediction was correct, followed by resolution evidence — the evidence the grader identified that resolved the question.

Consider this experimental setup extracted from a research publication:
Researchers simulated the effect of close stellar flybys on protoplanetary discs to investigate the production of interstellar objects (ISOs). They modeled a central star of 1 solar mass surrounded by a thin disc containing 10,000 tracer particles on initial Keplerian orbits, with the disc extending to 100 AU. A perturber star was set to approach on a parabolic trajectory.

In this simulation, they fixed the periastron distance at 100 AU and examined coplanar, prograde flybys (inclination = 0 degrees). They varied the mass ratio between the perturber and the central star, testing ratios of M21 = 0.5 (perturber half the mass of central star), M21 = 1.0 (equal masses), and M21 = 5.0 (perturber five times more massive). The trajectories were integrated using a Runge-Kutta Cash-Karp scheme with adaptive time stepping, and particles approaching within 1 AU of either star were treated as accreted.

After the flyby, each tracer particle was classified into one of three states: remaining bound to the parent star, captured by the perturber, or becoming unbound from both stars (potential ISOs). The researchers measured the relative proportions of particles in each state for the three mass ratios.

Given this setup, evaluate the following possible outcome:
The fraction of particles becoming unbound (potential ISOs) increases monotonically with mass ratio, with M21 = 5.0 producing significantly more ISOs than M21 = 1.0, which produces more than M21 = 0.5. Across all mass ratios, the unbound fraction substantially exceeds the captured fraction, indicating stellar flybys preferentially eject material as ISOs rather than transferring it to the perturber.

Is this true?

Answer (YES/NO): NO